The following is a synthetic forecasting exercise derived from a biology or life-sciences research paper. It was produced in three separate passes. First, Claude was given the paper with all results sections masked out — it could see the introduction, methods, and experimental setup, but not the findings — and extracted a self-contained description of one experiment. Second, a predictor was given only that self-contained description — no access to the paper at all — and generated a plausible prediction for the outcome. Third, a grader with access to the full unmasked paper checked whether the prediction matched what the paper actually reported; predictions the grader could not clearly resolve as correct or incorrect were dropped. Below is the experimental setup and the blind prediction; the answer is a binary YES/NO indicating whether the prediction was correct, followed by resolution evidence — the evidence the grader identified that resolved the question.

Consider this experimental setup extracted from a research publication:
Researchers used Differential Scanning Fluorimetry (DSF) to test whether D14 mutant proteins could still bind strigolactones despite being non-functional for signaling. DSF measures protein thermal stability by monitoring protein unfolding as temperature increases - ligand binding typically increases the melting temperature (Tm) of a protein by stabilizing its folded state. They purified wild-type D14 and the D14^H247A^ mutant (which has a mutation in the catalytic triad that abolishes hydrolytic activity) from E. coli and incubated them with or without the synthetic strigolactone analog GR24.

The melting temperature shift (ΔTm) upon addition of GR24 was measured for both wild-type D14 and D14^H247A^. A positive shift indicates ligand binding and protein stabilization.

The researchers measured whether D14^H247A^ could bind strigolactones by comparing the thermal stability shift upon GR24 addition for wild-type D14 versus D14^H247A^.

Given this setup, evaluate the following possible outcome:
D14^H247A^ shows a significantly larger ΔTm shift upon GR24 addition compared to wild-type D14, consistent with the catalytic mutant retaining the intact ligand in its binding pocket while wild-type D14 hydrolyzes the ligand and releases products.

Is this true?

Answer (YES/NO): NO